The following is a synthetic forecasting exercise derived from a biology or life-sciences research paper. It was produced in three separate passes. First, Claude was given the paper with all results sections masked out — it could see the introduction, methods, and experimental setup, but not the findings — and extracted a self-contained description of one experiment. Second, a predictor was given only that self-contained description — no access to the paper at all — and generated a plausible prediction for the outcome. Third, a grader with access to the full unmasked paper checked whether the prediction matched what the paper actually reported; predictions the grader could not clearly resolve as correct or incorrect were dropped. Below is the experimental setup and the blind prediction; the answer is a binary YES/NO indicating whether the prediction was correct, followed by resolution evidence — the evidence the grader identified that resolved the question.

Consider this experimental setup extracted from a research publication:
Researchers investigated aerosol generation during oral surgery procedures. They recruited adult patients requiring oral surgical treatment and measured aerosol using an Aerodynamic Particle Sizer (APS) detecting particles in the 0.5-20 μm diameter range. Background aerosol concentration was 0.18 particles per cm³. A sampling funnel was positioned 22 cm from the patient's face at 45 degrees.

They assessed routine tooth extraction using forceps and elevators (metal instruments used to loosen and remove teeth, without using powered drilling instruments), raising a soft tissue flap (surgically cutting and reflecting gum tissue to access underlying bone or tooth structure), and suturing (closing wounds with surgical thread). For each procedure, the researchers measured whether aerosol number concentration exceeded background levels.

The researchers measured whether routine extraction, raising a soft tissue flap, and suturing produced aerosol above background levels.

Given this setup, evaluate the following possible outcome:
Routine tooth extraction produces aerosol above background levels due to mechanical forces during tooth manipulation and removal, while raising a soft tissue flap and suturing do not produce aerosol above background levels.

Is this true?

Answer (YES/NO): NO